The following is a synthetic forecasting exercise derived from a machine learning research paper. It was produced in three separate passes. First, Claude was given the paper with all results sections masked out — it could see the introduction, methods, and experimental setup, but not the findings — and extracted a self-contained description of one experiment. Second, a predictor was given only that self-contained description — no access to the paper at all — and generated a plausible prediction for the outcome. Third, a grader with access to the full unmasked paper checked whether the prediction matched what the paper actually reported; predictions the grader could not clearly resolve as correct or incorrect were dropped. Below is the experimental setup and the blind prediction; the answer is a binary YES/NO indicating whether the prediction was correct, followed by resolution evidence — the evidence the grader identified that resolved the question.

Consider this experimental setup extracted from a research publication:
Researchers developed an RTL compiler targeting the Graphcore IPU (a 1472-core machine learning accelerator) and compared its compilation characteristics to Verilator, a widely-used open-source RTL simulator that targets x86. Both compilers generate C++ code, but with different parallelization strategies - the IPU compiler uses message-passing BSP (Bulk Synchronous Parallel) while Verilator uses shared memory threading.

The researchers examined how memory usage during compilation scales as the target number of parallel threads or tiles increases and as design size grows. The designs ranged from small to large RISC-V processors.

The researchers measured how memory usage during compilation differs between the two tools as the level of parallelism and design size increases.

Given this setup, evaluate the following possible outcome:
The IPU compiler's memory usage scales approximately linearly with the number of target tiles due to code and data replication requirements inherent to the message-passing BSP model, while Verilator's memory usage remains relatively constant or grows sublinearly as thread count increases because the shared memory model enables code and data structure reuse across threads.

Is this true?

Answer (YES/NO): NO